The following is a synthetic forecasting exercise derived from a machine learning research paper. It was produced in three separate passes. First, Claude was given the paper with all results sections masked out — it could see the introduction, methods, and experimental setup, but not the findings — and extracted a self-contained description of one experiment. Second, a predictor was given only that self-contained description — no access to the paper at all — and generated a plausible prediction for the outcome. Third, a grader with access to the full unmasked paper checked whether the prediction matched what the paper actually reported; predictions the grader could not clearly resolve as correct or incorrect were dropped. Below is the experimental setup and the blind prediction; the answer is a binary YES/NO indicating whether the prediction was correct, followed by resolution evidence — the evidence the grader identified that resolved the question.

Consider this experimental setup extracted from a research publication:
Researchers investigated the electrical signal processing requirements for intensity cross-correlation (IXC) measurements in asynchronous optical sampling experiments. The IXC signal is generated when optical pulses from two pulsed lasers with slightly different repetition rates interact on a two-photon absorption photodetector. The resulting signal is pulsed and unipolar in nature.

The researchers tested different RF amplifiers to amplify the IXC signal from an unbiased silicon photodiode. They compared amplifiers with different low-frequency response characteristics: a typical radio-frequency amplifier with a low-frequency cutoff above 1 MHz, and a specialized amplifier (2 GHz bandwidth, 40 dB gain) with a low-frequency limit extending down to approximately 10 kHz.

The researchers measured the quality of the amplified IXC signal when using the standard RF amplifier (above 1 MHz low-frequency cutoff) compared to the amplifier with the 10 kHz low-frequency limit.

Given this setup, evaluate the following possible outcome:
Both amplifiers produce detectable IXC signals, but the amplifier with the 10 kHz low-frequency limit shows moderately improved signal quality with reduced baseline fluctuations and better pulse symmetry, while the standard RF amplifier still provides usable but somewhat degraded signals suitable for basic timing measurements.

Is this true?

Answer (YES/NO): NO